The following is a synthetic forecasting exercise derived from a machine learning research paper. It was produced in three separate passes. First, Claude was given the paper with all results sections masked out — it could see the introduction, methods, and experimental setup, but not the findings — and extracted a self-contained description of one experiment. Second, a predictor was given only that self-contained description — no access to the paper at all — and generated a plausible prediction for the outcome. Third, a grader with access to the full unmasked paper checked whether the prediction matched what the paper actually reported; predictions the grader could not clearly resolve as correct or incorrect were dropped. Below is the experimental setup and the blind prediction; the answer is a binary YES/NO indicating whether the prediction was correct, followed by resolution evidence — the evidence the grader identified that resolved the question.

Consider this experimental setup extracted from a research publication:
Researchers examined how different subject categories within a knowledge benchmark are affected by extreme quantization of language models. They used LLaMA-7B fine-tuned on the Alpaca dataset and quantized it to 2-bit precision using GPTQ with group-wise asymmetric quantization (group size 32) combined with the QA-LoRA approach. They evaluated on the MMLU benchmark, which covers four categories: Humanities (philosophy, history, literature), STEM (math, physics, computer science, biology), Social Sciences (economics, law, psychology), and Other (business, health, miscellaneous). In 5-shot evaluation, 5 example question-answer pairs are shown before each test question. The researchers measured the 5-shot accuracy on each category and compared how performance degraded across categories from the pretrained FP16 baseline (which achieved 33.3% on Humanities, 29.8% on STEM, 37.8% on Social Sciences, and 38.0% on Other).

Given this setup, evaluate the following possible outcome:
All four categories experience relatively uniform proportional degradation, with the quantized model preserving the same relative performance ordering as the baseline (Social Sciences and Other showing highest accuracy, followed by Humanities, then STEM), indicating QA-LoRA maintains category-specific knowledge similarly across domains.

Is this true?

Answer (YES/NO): NO